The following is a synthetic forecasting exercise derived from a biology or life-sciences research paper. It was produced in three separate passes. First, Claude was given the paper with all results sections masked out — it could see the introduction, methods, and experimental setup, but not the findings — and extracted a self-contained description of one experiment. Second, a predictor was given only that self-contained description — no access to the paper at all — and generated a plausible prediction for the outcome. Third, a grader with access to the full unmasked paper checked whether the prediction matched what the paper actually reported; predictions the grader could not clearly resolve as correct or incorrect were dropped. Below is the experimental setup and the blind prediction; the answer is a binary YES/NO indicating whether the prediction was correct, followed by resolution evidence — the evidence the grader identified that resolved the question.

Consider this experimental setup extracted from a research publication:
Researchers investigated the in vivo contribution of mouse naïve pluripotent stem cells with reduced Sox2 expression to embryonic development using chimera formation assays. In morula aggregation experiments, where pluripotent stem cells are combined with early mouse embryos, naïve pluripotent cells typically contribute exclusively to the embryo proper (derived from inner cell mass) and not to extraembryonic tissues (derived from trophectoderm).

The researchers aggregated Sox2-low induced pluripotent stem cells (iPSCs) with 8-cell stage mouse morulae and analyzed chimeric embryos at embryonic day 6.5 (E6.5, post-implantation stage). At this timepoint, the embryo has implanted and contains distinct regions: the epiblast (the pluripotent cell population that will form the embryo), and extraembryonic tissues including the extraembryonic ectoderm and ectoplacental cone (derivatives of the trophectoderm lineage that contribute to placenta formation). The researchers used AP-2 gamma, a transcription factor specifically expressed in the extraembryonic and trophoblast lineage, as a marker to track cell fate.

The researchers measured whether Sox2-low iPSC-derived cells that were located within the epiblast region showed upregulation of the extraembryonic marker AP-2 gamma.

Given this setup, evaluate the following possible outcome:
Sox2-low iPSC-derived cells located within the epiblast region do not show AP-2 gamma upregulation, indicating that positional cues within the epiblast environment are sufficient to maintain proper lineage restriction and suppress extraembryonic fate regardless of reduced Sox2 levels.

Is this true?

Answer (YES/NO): NO